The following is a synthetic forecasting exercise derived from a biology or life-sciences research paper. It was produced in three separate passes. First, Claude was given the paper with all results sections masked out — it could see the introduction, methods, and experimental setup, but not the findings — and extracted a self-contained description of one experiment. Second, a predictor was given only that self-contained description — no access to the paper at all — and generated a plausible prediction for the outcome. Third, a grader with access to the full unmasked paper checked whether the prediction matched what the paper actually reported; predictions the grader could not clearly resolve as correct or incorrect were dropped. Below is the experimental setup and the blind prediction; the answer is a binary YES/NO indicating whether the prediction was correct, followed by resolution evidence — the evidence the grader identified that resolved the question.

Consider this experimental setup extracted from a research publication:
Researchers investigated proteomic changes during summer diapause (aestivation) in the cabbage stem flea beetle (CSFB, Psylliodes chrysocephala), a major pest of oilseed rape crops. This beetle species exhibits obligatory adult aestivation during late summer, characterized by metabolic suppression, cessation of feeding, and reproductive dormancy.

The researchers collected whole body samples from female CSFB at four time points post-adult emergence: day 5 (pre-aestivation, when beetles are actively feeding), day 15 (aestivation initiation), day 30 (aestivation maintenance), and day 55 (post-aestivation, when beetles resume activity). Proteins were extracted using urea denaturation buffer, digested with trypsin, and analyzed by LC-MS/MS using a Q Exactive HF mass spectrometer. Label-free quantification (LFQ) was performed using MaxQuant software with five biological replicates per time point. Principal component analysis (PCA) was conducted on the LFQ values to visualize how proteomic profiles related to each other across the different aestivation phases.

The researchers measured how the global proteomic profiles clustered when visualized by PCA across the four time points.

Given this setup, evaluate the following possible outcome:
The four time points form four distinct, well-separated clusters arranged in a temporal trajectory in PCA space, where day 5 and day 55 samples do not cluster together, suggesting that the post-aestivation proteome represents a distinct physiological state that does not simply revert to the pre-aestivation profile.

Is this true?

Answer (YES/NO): NO